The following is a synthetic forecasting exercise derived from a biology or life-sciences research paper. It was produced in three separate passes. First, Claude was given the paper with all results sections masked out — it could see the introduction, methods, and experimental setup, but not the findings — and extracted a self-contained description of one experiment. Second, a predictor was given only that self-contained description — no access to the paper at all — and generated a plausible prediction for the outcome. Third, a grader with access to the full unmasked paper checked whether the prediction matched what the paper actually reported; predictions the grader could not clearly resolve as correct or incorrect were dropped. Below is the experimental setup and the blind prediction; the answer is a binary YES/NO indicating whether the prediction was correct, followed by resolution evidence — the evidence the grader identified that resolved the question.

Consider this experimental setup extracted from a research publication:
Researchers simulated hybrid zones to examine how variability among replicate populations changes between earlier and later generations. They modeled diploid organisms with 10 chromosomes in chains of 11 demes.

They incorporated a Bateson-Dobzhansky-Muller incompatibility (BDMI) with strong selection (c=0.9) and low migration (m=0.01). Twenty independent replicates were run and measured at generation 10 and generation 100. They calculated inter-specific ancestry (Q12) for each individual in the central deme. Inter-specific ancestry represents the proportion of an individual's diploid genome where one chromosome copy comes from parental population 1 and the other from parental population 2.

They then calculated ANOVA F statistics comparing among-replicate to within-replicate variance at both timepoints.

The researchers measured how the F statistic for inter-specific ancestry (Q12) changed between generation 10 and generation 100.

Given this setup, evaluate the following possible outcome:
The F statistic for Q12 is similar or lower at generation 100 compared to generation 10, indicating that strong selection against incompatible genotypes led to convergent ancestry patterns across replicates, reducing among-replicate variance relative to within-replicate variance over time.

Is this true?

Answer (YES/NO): NO